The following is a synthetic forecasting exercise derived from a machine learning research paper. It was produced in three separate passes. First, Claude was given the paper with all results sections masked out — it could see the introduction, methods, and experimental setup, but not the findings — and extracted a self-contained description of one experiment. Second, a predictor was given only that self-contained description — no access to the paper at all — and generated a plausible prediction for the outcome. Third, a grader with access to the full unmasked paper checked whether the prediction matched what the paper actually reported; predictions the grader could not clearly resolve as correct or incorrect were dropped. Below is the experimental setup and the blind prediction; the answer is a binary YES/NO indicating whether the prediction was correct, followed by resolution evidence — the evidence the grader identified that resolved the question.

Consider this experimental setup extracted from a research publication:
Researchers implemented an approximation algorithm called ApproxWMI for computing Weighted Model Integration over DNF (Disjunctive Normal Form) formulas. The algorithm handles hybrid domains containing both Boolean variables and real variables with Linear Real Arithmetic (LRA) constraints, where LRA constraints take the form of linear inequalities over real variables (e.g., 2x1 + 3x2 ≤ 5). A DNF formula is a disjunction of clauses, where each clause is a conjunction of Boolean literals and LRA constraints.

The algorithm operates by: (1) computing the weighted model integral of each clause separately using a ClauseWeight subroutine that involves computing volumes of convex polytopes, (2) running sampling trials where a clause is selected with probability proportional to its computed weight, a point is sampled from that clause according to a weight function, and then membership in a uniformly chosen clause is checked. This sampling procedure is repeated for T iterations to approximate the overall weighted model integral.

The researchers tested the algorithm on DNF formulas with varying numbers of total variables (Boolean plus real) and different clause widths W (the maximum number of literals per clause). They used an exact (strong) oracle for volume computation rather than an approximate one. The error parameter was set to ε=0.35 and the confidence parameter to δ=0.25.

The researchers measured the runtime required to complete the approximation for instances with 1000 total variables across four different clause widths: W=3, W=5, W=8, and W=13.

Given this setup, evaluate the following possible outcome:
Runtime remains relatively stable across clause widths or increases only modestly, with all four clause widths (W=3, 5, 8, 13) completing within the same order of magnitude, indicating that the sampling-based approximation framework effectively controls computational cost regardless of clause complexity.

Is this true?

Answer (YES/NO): NO